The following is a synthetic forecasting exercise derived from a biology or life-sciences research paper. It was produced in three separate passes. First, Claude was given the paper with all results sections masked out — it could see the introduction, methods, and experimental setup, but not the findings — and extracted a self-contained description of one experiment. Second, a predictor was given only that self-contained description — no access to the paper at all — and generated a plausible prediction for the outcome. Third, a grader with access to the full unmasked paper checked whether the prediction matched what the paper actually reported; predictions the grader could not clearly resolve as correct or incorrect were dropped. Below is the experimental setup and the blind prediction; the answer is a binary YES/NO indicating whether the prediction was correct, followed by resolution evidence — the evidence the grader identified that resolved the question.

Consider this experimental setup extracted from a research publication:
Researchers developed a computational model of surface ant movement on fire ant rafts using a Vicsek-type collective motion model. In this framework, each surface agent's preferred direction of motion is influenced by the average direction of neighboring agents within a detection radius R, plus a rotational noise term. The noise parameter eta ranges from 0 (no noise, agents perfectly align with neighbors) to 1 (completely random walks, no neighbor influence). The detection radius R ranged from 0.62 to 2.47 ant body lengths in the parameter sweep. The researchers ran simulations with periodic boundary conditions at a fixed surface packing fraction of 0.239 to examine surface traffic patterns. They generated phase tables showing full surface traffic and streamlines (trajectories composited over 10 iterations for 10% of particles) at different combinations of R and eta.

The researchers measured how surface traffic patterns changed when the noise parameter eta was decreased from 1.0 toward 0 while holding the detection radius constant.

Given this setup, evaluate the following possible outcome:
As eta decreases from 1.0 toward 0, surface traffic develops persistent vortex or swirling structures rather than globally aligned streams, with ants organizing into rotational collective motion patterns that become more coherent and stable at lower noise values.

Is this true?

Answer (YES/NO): NO